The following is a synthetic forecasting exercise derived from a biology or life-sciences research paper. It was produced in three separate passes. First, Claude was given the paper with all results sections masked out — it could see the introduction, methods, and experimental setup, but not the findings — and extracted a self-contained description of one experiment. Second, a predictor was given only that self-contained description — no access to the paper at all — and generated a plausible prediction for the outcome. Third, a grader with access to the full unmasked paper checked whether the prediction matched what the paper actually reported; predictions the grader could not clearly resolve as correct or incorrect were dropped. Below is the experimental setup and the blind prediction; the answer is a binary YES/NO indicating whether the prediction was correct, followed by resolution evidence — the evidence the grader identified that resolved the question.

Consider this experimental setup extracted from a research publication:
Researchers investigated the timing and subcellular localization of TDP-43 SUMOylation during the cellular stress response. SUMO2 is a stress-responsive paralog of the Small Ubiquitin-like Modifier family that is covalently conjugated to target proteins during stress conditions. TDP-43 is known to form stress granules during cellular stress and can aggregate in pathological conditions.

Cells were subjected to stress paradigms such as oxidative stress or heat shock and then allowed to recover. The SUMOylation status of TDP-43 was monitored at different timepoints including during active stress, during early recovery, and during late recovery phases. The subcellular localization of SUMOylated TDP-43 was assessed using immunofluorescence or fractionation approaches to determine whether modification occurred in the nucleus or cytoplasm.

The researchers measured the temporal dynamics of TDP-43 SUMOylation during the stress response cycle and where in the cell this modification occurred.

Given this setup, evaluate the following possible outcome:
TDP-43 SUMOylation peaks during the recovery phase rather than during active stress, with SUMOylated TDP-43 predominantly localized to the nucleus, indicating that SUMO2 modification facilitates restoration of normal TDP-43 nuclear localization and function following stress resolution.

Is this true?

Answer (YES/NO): NO